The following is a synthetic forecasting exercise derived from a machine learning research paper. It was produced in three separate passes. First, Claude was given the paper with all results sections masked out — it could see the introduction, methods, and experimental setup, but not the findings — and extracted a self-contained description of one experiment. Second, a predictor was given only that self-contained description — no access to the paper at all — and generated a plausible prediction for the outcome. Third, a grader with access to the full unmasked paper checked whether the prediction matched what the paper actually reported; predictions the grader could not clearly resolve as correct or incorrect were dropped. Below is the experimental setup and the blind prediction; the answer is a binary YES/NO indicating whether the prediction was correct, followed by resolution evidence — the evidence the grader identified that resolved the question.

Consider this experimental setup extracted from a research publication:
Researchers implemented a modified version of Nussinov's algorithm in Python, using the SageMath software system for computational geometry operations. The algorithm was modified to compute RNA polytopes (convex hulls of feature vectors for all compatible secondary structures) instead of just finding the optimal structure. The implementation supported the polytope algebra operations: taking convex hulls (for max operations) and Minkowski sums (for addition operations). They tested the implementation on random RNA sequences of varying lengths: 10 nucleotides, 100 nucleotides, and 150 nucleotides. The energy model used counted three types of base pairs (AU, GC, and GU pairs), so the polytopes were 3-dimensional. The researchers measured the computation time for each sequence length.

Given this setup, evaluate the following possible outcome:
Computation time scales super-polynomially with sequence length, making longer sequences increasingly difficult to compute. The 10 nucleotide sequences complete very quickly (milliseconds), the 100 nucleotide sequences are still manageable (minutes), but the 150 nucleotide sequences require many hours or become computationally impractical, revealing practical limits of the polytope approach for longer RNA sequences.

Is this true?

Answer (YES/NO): NO